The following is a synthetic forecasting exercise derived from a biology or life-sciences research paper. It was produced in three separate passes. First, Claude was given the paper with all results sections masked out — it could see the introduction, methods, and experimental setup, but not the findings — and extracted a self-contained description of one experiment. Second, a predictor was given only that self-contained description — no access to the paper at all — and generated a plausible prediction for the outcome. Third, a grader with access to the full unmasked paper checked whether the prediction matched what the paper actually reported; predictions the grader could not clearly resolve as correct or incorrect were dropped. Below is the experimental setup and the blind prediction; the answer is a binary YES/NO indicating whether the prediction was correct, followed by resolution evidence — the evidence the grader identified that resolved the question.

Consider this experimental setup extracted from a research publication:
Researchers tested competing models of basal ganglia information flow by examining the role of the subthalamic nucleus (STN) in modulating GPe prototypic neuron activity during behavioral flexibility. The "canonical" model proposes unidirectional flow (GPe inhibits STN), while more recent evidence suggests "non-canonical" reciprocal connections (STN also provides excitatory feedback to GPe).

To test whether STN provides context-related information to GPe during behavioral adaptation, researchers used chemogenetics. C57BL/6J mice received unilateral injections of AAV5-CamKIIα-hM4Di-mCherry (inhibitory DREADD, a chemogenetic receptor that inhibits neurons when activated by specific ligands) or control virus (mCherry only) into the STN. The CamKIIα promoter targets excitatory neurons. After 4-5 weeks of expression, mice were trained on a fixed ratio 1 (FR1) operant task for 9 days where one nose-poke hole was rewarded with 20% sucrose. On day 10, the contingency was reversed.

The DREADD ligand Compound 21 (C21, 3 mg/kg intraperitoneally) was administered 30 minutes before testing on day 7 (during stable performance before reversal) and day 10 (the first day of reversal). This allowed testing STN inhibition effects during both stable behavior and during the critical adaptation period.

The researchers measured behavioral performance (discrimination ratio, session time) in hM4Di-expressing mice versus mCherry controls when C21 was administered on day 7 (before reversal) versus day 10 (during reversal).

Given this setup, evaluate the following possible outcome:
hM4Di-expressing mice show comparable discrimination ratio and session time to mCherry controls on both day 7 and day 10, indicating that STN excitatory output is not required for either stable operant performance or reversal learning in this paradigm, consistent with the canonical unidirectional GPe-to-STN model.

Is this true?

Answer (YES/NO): NO